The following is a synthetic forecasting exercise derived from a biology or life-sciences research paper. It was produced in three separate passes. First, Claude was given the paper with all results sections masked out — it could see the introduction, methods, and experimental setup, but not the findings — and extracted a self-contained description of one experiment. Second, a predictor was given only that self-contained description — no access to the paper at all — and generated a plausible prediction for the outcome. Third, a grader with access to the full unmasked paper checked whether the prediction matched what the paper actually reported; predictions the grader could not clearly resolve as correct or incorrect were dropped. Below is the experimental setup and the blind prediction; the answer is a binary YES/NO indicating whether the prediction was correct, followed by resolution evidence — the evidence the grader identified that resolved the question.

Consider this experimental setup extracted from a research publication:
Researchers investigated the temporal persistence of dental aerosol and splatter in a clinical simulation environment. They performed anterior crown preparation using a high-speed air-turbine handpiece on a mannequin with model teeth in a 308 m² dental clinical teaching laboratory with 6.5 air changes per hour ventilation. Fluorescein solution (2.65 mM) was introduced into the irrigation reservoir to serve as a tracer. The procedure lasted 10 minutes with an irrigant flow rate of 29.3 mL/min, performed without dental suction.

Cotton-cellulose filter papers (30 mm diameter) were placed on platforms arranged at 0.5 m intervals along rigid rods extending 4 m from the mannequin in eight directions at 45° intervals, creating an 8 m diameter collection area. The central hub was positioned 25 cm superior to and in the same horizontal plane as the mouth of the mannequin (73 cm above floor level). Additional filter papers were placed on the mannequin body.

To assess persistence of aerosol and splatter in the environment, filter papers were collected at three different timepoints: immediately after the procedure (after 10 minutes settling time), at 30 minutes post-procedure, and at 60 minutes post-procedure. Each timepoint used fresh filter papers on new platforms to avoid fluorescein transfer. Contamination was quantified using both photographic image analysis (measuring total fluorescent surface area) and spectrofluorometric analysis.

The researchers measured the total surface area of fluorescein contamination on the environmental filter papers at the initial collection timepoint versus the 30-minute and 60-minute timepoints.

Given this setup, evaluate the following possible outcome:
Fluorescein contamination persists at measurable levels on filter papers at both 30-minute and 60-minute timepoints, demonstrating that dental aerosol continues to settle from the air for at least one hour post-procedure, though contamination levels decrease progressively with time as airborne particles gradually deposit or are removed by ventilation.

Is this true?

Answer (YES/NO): NO